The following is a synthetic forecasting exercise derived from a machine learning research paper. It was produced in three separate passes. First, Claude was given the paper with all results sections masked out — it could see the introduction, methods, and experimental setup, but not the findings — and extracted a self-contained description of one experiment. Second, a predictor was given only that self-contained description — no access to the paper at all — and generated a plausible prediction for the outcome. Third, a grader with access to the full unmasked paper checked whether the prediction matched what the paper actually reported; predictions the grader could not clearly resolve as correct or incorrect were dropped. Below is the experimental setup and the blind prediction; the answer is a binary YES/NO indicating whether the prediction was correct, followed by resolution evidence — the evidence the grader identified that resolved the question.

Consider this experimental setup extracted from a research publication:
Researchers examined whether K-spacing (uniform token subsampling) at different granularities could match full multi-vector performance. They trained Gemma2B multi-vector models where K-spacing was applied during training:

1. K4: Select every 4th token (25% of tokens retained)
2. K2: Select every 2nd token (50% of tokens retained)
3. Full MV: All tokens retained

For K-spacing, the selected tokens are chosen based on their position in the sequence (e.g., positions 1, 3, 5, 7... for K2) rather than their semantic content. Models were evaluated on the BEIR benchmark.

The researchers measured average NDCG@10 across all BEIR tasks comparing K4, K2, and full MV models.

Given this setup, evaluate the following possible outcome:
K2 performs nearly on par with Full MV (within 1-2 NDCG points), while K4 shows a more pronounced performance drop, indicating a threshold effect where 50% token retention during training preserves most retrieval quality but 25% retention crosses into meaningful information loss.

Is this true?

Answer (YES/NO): YES